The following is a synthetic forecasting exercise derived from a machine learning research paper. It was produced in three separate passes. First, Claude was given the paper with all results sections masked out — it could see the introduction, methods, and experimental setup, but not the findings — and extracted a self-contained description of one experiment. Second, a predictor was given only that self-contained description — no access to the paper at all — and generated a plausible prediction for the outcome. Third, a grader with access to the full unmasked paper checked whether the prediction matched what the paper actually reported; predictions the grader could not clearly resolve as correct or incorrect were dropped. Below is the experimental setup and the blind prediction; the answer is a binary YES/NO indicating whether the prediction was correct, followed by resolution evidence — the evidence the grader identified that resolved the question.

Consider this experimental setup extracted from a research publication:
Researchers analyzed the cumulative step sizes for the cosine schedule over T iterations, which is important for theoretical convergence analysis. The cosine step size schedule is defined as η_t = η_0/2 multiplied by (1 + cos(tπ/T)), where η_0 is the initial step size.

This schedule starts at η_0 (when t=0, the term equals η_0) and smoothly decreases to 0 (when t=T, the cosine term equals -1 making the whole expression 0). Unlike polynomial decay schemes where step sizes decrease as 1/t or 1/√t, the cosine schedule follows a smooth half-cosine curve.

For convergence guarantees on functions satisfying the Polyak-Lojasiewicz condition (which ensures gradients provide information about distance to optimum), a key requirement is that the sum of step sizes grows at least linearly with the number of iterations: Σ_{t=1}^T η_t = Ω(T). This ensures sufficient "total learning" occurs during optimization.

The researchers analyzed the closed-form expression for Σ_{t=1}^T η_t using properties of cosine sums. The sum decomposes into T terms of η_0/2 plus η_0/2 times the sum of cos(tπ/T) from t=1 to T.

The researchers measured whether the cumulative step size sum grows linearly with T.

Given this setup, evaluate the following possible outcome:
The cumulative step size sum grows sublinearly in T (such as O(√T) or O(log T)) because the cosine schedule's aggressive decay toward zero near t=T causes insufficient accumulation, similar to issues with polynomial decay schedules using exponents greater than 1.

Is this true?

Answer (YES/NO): NO